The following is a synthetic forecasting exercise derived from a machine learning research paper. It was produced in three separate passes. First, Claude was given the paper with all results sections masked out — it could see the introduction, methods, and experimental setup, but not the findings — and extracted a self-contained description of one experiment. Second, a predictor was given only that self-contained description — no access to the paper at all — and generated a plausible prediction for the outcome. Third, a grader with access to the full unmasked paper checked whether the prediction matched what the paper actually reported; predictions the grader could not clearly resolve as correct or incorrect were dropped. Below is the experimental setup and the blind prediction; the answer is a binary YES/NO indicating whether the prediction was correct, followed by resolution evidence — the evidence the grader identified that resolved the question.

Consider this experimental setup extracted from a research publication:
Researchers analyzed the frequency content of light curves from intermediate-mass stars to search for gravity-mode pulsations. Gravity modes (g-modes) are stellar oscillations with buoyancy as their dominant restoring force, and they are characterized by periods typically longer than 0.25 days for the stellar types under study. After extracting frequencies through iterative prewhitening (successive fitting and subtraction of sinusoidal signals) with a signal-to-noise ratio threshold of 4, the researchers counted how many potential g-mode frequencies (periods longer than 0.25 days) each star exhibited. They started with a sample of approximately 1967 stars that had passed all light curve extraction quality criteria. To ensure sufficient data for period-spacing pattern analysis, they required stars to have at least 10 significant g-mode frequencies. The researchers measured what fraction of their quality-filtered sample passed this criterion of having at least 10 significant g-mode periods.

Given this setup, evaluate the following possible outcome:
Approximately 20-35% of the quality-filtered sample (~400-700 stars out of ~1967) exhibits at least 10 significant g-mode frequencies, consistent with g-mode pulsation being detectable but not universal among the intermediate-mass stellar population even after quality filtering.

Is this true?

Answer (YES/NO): NO